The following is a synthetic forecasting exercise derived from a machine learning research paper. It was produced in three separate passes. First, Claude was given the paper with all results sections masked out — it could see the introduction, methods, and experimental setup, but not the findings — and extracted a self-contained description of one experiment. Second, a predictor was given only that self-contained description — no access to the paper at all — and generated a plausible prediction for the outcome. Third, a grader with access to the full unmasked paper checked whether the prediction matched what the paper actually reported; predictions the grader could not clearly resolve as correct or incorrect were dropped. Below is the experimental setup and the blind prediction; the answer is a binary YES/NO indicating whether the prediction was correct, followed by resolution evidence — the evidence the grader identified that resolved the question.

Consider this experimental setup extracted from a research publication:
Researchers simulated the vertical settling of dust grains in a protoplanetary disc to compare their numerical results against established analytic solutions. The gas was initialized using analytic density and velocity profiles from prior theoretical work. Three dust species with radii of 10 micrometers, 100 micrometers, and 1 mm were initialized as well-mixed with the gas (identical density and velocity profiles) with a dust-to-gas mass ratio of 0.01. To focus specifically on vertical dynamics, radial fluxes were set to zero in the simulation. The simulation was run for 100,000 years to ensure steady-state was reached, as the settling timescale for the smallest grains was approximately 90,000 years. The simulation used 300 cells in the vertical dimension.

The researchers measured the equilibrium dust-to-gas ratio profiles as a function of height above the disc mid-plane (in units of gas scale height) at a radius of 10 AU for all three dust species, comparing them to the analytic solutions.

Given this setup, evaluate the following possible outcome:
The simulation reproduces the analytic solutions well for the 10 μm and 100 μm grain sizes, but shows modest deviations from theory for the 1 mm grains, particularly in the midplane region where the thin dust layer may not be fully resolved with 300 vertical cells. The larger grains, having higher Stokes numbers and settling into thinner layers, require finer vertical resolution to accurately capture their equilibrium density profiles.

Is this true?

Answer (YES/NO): NO